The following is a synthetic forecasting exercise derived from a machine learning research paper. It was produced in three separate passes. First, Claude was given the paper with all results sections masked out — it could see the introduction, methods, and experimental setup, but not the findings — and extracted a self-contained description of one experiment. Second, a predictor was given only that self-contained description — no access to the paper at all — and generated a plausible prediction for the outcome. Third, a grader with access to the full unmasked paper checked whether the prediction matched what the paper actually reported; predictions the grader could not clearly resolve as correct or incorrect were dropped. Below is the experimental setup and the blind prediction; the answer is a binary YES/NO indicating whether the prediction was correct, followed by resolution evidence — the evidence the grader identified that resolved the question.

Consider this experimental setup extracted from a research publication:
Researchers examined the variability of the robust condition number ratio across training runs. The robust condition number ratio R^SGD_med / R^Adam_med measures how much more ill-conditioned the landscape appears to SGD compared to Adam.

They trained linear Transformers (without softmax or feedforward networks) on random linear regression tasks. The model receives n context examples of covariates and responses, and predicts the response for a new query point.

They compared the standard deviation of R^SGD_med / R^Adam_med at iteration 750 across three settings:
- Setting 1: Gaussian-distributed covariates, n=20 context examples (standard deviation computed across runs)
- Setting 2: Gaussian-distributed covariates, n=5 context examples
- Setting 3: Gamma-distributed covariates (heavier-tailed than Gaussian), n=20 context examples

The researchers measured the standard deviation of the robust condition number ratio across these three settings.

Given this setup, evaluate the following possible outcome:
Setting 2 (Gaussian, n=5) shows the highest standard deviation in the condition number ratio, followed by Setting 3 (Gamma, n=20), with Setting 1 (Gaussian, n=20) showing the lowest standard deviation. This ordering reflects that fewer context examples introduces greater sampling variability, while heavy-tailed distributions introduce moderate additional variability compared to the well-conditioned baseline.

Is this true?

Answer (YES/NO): NO